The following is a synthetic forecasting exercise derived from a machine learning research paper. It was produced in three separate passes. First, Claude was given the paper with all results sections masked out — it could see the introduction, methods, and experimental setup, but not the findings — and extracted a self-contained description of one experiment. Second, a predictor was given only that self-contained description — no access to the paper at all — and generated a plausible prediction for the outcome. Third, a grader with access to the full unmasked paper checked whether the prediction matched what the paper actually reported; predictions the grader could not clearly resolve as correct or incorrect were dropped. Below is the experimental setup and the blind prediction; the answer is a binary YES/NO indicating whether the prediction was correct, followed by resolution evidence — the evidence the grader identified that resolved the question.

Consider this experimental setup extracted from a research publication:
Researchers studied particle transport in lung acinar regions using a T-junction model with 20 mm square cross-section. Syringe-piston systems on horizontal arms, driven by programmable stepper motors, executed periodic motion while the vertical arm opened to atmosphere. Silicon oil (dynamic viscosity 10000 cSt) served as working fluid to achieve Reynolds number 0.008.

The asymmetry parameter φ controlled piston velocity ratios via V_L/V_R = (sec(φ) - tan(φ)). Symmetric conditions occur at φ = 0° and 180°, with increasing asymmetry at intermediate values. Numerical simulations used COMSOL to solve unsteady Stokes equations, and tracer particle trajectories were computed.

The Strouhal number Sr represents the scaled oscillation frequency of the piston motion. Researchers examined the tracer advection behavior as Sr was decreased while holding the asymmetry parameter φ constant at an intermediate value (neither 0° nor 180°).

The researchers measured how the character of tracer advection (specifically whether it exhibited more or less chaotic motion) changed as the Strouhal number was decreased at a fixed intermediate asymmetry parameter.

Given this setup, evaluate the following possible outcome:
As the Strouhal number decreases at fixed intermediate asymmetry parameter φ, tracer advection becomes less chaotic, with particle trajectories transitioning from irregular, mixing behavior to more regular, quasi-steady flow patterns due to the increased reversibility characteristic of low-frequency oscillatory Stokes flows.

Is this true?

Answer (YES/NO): NO